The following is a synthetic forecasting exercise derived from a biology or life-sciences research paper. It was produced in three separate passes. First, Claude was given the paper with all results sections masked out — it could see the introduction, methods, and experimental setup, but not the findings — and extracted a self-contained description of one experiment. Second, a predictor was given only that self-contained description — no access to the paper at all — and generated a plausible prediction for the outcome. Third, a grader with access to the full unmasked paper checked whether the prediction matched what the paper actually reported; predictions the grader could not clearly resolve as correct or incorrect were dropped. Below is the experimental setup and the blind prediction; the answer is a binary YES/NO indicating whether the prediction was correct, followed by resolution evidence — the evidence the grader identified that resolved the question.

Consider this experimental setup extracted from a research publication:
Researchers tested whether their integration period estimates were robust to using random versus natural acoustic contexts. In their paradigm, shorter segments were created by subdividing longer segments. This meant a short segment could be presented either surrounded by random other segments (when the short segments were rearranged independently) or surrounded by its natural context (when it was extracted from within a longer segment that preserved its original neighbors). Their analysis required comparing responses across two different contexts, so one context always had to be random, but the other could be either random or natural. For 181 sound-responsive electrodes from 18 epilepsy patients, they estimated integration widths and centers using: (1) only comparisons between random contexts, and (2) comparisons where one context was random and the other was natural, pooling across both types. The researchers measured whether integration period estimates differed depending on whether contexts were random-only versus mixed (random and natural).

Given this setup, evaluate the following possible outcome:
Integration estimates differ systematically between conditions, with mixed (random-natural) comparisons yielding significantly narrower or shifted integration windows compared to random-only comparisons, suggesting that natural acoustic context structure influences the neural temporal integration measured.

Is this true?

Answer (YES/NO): NO